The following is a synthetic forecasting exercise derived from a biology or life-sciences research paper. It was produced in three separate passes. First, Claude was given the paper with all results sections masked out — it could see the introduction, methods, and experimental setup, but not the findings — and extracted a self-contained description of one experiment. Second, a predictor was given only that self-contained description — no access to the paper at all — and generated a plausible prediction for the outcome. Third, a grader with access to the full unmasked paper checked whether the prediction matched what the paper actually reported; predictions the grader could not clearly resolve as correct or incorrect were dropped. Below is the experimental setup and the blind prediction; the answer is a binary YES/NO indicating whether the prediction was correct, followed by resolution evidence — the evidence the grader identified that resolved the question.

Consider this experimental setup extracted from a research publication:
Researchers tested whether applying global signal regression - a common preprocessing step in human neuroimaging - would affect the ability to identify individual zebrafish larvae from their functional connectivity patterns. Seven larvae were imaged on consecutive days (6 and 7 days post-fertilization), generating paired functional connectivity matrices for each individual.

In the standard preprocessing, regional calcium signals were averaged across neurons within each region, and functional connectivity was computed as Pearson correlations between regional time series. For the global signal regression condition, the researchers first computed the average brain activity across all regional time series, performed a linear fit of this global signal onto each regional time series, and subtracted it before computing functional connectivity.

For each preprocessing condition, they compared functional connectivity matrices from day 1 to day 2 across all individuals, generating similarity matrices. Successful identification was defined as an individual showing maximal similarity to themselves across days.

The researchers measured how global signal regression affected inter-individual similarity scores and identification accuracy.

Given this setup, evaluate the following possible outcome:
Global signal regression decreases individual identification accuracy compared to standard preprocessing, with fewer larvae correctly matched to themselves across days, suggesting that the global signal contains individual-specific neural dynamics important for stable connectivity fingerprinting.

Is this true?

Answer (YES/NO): NO